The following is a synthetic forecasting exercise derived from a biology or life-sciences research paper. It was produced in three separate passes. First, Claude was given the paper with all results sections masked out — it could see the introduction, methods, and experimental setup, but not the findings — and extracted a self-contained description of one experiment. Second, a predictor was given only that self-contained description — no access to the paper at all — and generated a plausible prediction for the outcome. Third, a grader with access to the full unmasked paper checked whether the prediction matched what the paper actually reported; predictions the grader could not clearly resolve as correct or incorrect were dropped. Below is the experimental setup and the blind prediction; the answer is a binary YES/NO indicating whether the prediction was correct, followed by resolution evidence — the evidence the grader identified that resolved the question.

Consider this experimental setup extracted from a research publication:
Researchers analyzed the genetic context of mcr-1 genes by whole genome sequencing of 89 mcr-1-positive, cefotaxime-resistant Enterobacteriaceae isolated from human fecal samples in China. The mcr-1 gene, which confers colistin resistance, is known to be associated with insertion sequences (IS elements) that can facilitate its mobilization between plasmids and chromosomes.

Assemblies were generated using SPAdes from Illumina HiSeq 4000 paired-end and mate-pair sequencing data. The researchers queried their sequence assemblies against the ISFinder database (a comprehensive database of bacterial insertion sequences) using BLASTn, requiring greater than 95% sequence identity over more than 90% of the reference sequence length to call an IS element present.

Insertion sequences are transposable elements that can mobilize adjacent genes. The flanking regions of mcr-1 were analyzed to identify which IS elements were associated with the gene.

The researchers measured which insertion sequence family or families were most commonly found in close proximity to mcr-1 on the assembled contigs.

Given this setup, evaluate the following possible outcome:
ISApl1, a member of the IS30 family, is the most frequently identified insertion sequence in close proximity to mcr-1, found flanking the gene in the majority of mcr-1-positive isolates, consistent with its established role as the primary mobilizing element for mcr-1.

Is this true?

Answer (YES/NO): NO